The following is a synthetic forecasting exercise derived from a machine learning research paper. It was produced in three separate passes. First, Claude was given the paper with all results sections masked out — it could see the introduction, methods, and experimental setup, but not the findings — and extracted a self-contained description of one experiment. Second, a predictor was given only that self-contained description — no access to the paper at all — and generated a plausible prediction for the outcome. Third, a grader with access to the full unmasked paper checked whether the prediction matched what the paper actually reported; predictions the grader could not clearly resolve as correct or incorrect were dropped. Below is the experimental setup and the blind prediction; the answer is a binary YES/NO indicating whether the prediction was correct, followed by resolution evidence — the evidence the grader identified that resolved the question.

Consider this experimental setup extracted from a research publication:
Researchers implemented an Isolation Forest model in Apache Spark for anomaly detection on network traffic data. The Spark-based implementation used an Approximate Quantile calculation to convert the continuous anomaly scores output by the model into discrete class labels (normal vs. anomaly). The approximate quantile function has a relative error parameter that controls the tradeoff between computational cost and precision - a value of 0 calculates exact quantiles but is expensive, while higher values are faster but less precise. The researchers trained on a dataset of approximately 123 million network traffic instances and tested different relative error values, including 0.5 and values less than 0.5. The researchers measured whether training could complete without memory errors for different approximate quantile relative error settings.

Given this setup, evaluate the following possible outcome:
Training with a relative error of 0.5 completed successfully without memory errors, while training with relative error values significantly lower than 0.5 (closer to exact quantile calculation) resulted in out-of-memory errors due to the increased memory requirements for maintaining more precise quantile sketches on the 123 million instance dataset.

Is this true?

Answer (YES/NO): YES